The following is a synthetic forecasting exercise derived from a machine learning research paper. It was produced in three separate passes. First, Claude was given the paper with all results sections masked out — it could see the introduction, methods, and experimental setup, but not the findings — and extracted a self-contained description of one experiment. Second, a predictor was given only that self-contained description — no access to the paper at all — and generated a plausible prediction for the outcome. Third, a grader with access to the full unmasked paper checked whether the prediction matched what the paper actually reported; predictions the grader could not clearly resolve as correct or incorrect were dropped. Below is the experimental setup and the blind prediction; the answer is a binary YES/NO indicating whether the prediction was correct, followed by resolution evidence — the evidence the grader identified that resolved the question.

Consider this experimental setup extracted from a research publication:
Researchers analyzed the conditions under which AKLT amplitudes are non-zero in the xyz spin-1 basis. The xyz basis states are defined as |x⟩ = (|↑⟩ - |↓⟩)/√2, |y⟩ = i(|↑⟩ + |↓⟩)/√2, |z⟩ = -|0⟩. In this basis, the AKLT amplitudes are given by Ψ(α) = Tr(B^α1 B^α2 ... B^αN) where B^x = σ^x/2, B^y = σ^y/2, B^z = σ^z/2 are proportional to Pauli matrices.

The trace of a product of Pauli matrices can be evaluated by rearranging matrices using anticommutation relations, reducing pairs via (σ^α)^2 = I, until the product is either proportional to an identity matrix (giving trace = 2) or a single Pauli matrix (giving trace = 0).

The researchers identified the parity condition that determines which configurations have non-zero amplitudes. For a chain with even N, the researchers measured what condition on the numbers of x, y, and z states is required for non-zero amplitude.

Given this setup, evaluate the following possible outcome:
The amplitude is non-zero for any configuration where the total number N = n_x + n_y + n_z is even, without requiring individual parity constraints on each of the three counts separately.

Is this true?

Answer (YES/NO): NO